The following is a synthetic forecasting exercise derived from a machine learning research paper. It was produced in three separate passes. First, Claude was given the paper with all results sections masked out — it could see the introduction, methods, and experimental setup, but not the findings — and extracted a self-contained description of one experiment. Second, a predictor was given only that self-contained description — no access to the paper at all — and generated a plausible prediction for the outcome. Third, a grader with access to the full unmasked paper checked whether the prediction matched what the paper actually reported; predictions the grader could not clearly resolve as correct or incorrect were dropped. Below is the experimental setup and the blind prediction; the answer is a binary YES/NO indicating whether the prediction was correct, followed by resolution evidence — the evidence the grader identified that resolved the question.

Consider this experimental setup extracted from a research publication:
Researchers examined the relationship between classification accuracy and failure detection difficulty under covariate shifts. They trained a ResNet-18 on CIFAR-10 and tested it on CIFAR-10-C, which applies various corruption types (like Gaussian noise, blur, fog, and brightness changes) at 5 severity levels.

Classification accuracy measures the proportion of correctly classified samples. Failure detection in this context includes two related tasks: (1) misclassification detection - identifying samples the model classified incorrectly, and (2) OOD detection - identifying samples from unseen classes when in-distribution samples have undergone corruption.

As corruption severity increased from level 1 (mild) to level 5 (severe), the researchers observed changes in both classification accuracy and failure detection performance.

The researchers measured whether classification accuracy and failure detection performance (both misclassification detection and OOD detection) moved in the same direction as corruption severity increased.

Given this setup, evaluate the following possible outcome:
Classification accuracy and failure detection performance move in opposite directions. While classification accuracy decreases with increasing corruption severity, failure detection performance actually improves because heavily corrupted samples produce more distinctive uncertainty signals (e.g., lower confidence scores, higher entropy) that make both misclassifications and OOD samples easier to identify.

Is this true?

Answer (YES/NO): NO